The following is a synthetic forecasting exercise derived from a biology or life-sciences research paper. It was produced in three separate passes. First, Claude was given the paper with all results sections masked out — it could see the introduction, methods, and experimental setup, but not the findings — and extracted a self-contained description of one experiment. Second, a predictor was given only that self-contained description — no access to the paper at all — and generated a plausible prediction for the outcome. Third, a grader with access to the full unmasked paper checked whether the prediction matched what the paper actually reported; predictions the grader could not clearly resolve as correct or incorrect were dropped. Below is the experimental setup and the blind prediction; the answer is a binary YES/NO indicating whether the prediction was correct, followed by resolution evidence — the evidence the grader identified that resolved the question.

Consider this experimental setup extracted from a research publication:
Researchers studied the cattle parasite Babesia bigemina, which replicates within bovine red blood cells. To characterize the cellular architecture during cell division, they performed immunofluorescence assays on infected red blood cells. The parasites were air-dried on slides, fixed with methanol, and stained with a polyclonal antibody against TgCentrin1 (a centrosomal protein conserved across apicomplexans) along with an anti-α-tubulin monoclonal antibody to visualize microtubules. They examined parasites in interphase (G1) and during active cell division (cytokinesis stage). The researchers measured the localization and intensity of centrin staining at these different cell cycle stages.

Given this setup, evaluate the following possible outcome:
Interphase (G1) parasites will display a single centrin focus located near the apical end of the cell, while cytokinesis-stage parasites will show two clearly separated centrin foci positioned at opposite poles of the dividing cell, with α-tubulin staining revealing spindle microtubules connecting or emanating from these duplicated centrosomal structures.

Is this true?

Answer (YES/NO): NO